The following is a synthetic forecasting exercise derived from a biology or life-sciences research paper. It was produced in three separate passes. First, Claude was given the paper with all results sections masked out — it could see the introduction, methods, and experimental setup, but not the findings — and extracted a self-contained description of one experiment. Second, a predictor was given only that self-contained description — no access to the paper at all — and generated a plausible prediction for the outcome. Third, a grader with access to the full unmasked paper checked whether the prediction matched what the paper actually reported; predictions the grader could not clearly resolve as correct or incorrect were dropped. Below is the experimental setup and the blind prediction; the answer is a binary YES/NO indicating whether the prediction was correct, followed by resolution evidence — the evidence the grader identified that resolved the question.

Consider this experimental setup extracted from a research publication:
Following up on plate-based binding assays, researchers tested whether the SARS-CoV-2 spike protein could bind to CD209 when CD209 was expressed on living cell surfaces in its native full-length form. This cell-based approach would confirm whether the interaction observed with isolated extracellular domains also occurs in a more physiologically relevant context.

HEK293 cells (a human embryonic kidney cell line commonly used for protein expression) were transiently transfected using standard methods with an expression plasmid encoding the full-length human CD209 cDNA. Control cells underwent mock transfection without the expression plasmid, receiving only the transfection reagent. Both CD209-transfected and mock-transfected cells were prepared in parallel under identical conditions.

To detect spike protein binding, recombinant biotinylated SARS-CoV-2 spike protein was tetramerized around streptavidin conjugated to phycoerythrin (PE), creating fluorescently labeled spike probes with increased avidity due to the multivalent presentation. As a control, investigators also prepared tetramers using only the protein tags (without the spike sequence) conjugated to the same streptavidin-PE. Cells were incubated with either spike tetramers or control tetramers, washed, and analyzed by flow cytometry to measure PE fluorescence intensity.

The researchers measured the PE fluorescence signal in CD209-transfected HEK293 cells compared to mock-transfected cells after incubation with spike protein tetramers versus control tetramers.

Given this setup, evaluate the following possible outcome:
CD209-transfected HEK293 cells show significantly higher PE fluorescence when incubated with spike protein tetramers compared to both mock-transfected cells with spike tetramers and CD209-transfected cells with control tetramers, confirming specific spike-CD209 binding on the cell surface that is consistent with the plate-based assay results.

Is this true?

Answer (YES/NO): YES